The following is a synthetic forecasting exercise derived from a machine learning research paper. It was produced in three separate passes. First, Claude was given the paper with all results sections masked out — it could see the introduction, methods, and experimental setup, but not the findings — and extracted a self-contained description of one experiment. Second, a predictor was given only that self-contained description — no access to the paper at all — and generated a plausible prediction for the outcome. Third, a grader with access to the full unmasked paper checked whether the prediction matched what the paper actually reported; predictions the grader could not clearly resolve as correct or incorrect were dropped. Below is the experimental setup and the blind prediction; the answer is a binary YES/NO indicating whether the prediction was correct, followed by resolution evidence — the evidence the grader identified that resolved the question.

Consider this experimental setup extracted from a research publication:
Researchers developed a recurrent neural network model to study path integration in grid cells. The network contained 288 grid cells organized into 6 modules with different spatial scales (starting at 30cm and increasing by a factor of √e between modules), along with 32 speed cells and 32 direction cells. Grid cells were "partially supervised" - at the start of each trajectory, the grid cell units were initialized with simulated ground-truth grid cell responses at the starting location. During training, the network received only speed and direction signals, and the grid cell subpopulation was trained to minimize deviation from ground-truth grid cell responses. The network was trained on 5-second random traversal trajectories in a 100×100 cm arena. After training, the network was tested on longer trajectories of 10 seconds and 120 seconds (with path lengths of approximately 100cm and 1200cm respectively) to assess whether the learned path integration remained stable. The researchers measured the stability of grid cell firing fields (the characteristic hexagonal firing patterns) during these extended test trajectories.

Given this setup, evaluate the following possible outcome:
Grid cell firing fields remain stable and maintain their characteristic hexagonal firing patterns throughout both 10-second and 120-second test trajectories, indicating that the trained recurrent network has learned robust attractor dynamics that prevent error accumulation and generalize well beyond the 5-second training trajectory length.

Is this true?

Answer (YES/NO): YES